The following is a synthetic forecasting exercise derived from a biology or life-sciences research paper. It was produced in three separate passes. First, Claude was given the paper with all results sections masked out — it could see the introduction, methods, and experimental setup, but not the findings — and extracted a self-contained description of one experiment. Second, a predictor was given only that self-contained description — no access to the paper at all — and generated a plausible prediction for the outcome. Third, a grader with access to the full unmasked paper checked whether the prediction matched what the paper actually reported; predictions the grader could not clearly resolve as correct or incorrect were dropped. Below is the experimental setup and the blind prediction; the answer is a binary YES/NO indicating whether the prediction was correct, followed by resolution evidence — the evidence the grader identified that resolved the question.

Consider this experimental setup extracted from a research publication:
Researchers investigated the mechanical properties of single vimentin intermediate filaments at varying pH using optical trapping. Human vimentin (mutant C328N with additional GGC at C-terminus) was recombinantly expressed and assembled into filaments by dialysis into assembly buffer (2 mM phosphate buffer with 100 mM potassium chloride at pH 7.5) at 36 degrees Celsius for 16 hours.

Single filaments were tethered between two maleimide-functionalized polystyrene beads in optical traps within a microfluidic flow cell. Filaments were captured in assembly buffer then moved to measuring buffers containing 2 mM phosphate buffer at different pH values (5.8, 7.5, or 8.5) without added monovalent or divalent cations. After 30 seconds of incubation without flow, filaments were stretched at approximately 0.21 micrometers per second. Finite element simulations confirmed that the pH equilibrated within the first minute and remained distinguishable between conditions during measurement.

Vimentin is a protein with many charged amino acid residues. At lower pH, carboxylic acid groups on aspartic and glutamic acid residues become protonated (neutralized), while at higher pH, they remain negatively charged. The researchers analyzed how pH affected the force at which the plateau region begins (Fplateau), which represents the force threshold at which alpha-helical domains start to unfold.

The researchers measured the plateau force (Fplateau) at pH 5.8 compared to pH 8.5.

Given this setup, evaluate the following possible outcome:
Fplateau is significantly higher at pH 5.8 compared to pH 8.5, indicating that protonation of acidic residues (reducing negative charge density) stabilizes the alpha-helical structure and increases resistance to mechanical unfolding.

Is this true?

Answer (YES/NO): NO